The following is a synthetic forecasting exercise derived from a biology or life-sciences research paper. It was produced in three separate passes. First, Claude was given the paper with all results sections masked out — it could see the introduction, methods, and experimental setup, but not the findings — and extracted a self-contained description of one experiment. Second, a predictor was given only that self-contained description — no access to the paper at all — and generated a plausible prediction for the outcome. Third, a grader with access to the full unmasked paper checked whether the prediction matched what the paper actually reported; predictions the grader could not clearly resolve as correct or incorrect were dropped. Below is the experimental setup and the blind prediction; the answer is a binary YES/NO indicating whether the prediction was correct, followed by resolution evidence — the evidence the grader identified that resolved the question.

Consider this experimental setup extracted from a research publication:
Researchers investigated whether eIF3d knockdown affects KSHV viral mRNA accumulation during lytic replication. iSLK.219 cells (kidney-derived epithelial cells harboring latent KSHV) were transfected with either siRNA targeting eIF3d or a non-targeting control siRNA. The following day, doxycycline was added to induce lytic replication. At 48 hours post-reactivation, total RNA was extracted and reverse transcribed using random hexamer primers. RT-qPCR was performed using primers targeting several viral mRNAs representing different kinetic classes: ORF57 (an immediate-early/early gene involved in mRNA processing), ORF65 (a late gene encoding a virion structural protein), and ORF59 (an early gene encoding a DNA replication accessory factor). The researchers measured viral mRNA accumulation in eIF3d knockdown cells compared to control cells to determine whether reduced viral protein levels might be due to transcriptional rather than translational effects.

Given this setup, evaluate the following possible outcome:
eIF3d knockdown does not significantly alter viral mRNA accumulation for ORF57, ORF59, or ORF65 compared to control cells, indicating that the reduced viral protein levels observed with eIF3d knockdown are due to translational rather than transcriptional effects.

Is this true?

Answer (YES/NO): YES